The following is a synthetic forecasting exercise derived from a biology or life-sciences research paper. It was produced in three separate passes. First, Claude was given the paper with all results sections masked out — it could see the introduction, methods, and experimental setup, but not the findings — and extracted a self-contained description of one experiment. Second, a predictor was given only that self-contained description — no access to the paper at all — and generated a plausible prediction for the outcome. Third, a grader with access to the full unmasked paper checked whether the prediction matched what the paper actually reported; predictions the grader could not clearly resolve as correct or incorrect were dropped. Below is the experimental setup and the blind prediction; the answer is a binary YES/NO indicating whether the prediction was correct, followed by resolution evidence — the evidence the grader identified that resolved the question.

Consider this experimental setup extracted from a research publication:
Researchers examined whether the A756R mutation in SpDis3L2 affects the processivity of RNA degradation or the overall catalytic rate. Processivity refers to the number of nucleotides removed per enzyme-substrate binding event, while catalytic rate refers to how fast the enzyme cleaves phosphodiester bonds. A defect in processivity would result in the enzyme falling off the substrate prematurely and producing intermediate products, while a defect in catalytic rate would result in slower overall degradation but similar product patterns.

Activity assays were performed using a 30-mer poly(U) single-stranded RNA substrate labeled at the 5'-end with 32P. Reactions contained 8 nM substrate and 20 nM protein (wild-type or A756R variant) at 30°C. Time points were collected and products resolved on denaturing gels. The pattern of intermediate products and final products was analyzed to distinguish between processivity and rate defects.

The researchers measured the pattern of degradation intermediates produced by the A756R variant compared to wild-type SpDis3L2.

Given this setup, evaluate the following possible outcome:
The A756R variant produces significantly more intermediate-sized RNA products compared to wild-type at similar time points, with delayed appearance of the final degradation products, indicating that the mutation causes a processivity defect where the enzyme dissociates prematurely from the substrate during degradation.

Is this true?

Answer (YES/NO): YES